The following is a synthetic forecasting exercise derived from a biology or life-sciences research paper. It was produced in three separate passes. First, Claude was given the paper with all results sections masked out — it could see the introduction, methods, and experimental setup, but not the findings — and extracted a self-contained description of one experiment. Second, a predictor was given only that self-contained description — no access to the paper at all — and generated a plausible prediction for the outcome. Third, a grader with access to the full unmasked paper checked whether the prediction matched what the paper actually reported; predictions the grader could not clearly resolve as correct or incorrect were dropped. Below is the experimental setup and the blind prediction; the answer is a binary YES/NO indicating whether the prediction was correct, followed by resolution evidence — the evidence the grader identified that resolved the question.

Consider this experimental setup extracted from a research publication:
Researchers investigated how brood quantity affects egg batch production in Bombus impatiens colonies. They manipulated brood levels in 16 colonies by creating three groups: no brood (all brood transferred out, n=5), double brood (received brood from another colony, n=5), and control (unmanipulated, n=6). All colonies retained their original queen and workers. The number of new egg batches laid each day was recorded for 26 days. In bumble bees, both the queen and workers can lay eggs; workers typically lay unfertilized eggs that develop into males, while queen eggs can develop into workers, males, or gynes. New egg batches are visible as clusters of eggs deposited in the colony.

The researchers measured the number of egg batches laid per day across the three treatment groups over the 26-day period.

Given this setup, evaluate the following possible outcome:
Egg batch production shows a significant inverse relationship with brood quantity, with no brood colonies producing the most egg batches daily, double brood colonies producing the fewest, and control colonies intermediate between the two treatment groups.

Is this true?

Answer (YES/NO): NO